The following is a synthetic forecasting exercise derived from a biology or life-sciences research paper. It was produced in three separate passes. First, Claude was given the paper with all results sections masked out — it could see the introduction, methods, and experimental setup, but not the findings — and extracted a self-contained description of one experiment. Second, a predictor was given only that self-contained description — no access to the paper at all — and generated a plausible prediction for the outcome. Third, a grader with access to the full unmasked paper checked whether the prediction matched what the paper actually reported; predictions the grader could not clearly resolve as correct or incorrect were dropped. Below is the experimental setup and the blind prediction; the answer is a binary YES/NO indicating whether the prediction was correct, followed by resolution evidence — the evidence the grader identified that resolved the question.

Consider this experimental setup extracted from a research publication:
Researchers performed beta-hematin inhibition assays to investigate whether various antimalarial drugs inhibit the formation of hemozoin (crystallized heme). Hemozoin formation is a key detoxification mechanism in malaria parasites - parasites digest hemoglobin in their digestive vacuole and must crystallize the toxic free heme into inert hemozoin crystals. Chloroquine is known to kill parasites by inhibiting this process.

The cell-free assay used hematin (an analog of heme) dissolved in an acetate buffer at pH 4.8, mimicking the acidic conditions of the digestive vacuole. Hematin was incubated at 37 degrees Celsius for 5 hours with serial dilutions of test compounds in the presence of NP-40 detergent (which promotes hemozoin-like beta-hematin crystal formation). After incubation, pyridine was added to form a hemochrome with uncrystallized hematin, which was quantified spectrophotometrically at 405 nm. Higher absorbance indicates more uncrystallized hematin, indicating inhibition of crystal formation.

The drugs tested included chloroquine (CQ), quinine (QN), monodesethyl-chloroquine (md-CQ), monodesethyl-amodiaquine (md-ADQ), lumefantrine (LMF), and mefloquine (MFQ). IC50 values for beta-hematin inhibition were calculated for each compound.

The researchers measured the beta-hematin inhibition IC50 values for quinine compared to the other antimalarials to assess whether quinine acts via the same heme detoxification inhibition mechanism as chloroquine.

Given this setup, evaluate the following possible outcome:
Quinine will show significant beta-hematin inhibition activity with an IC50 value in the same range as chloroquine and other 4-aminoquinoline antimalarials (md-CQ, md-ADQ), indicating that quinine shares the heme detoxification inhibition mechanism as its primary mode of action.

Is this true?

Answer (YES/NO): NO